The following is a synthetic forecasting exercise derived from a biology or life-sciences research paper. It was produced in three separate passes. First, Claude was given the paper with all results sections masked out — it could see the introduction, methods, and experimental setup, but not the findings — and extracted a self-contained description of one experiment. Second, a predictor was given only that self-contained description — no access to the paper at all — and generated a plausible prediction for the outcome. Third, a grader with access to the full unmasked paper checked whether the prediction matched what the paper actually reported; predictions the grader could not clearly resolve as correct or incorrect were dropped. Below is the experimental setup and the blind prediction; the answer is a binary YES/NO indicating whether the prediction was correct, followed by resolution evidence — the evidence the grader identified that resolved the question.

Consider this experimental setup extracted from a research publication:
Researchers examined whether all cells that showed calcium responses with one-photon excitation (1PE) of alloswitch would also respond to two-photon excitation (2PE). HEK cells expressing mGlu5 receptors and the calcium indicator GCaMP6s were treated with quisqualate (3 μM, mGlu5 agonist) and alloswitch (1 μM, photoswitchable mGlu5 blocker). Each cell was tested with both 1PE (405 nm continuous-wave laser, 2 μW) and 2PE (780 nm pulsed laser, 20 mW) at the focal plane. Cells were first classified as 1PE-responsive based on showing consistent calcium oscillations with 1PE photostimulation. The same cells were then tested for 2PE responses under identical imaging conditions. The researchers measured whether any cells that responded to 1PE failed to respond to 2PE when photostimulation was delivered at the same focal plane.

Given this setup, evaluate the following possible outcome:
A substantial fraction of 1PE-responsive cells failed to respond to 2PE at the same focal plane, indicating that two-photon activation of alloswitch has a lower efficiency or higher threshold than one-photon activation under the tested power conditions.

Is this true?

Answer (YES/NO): YES